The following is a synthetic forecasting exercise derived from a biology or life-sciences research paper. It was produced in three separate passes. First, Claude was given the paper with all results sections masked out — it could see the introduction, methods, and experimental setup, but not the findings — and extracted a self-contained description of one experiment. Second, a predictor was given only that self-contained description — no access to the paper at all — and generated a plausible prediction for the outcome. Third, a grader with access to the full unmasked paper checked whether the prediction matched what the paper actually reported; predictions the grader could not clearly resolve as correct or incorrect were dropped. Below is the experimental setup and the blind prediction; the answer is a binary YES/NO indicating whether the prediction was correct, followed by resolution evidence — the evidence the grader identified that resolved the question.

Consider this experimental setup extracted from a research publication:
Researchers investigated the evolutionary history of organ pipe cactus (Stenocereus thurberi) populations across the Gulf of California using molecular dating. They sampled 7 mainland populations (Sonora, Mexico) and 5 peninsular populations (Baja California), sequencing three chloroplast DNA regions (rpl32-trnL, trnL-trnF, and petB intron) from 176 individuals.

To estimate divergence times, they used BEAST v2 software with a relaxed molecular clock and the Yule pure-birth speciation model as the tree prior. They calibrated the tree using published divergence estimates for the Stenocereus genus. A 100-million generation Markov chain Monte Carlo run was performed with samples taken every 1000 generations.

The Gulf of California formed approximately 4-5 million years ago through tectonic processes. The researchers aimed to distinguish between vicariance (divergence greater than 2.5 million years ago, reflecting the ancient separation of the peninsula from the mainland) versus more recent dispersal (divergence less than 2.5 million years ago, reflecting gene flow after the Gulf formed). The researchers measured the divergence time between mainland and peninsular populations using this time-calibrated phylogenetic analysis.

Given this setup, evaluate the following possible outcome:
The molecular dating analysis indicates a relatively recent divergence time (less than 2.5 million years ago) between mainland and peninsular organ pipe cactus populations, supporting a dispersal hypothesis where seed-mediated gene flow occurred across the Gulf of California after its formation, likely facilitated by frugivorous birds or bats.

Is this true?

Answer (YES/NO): YES